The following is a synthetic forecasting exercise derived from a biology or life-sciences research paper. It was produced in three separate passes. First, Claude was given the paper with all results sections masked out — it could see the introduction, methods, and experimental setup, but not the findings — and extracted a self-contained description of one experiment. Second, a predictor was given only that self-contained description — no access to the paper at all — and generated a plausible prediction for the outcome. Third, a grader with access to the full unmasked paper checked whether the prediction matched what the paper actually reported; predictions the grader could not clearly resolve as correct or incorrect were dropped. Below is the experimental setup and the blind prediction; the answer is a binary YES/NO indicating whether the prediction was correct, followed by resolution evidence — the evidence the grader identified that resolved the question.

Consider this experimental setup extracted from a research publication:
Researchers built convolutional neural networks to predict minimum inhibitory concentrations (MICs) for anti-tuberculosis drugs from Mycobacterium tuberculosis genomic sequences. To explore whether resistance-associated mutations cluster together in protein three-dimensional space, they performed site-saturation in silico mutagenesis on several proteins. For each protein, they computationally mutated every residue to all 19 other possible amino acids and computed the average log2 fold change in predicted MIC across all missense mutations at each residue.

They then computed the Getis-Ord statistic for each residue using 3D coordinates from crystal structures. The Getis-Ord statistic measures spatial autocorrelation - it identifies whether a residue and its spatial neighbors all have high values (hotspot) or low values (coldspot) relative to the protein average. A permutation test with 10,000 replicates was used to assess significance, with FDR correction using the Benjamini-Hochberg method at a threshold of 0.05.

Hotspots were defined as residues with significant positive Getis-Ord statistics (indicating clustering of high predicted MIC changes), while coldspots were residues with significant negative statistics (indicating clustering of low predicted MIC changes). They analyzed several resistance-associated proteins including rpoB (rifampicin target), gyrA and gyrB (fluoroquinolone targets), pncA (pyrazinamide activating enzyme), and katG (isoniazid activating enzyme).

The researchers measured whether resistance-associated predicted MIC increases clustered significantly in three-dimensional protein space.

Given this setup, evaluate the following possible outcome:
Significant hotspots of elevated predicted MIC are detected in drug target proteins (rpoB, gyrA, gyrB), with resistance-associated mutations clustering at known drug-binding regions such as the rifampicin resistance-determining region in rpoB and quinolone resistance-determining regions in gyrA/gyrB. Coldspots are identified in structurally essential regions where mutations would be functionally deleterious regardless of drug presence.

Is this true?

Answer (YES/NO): NO